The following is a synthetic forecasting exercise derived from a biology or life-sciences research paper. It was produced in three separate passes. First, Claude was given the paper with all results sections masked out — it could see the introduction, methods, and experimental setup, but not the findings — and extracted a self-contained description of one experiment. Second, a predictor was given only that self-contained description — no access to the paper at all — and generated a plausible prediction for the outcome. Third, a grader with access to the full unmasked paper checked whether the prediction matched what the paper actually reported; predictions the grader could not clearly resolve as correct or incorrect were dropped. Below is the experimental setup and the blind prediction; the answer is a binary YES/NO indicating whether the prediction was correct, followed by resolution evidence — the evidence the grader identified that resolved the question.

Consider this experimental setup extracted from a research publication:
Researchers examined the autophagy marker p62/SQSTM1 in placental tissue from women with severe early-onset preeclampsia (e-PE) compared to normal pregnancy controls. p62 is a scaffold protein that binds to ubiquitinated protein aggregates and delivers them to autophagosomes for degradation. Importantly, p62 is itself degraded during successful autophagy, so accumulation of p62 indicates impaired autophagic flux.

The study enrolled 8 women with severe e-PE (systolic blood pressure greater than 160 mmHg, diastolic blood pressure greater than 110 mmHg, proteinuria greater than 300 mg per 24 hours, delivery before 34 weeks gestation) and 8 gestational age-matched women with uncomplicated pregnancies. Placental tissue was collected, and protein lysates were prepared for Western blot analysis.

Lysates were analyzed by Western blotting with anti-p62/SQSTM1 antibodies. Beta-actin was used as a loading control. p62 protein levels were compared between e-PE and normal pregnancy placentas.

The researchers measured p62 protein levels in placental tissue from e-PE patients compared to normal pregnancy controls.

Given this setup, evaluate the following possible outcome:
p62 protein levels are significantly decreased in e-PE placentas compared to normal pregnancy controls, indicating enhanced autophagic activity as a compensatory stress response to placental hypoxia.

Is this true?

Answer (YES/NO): NO